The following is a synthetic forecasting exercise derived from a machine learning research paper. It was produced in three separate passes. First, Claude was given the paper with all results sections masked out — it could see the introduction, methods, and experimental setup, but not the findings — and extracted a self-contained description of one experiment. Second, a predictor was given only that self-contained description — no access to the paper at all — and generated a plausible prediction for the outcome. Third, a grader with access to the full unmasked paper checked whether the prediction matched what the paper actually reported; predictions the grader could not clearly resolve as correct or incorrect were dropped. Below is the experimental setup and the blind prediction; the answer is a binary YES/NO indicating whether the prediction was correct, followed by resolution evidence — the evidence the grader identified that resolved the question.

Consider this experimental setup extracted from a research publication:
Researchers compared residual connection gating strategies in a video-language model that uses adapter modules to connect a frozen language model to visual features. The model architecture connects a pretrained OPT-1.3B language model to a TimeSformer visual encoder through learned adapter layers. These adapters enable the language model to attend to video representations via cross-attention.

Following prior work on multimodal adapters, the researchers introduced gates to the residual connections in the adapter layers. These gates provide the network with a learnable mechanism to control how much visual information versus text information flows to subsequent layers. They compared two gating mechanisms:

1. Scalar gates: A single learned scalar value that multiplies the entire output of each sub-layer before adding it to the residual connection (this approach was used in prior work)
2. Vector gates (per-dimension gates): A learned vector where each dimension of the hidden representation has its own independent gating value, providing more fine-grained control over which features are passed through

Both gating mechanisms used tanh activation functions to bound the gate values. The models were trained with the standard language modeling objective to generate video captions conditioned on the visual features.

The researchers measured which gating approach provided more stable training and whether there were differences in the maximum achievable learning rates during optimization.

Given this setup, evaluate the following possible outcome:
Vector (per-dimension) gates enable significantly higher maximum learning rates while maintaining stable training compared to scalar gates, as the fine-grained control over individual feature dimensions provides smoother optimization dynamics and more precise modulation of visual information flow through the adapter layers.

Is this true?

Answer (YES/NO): YES